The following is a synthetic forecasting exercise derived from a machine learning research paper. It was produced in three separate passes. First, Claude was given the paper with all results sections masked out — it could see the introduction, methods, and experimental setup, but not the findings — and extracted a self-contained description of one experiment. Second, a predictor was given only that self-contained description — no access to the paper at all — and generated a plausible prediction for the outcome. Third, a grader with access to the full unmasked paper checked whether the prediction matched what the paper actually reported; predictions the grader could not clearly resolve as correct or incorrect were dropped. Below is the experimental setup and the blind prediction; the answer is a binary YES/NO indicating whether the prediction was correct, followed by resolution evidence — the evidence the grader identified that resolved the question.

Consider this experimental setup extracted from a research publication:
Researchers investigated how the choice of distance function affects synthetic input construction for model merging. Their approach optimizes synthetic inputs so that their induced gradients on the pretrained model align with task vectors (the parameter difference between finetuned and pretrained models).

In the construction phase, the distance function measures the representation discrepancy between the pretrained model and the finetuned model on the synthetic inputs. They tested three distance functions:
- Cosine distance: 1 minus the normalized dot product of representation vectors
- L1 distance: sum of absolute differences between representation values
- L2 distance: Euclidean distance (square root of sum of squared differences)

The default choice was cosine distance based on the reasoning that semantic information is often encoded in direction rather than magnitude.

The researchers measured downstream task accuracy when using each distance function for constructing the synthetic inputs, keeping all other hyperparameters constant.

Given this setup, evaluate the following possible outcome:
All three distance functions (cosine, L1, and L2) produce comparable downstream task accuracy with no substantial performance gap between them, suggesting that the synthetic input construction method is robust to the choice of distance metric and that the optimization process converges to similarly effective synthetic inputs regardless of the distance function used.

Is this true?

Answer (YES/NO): NO